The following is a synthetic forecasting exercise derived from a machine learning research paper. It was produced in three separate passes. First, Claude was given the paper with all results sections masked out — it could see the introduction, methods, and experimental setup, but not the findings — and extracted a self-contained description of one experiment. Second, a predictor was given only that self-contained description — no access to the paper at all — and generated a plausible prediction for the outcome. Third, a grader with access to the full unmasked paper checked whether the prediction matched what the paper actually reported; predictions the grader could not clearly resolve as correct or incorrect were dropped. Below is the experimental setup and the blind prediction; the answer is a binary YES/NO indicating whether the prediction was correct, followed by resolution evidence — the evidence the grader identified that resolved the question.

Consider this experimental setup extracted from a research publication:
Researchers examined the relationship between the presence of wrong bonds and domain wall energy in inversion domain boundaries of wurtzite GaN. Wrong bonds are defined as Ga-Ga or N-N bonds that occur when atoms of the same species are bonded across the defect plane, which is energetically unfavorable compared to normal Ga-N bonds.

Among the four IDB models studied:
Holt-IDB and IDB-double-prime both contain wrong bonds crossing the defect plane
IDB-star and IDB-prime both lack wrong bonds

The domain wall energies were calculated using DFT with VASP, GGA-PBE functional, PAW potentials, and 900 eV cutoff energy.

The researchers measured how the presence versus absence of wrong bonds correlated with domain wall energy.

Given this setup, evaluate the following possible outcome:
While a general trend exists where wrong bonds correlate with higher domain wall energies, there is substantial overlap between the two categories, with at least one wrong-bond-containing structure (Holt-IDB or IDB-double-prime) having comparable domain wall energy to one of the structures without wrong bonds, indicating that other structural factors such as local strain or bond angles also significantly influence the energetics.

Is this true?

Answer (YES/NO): NO